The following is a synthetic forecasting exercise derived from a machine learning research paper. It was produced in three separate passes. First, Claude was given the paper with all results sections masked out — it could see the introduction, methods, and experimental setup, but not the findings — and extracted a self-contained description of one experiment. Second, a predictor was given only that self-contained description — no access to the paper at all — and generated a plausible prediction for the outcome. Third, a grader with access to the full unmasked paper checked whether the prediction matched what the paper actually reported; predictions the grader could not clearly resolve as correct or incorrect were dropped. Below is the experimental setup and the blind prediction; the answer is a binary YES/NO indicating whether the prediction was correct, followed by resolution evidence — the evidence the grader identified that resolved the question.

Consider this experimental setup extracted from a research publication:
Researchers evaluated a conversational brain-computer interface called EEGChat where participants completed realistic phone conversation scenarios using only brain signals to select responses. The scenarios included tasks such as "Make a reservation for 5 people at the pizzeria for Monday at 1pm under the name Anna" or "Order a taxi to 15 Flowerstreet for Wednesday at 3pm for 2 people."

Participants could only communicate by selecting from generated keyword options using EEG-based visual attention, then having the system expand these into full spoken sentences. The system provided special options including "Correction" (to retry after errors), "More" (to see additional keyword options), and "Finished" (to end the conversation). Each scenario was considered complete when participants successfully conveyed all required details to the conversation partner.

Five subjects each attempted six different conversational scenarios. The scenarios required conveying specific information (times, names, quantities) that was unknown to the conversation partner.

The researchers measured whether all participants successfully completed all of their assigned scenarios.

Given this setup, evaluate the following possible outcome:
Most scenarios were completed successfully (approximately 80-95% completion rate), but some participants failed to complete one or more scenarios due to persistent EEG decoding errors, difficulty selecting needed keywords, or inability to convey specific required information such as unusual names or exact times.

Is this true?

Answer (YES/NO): YES